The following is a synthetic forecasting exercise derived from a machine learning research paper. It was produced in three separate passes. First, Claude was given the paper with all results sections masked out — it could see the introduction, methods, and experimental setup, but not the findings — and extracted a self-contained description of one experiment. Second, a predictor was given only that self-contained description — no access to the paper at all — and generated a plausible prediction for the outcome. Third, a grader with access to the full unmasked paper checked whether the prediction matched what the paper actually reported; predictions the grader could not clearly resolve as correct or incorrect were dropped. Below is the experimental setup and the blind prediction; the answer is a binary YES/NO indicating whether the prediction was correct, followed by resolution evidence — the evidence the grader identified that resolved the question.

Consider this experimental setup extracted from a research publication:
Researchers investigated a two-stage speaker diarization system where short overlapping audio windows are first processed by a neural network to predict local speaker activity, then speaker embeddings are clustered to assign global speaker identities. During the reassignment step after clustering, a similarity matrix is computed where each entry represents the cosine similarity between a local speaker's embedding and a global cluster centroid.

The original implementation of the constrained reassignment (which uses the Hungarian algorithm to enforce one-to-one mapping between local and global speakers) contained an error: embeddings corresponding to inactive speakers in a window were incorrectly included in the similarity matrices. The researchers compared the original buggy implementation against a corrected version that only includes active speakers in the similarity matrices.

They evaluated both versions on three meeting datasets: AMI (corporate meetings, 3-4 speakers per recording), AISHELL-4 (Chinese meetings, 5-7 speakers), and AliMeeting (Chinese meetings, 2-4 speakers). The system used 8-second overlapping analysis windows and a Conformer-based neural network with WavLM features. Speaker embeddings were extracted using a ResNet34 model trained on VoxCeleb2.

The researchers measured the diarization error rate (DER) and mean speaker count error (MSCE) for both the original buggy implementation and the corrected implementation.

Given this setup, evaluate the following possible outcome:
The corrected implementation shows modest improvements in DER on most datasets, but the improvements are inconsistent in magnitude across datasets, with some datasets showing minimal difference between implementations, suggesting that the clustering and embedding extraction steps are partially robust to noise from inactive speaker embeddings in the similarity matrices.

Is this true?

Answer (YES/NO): NO